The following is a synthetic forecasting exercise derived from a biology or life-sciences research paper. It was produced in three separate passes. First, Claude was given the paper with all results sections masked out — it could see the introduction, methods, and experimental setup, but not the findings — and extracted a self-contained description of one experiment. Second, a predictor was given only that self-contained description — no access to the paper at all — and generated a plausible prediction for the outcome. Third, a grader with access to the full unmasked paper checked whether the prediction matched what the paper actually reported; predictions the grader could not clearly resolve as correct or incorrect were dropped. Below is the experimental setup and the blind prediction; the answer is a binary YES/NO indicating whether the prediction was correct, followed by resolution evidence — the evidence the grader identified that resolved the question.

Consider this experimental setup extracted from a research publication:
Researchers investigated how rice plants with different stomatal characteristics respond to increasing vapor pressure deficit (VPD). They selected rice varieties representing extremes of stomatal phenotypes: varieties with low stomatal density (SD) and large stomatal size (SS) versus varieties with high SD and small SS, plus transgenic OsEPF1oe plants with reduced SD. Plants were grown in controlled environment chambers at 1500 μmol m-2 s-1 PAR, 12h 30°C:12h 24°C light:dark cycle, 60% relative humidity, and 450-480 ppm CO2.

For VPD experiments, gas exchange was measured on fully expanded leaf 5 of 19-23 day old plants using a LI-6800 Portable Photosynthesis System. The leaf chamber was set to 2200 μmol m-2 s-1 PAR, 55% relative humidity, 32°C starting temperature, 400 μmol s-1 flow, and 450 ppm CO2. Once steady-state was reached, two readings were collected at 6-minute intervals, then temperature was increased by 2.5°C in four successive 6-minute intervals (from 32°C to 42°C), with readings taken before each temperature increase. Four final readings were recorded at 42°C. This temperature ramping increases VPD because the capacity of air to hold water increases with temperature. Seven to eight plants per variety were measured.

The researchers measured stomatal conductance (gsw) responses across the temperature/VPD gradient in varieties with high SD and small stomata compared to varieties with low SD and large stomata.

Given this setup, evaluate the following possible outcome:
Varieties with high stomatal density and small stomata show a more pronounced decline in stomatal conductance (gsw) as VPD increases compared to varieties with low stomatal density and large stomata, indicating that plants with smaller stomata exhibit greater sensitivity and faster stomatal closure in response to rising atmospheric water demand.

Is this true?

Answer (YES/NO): YES